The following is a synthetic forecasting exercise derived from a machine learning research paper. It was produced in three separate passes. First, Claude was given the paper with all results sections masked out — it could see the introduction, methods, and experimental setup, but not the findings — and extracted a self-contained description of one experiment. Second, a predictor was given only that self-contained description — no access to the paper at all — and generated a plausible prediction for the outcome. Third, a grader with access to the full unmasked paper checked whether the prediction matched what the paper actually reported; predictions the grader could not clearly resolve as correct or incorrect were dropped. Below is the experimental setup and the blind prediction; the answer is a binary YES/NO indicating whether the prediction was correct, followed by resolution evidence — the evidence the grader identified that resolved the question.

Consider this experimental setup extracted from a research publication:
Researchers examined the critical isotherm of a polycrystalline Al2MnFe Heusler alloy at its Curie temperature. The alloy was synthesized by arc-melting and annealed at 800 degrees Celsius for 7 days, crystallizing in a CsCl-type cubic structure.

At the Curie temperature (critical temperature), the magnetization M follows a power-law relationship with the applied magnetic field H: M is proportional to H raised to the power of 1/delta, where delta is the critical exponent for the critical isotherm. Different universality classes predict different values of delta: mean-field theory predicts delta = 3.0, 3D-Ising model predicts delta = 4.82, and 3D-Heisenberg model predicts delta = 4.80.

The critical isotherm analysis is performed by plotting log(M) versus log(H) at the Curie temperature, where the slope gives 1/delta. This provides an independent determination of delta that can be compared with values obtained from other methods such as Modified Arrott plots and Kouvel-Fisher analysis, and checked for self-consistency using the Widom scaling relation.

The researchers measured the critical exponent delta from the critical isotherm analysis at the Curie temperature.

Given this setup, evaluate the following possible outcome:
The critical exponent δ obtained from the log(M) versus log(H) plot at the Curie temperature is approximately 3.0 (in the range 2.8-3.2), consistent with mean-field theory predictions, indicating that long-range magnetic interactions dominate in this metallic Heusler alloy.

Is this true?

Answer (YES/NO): NO